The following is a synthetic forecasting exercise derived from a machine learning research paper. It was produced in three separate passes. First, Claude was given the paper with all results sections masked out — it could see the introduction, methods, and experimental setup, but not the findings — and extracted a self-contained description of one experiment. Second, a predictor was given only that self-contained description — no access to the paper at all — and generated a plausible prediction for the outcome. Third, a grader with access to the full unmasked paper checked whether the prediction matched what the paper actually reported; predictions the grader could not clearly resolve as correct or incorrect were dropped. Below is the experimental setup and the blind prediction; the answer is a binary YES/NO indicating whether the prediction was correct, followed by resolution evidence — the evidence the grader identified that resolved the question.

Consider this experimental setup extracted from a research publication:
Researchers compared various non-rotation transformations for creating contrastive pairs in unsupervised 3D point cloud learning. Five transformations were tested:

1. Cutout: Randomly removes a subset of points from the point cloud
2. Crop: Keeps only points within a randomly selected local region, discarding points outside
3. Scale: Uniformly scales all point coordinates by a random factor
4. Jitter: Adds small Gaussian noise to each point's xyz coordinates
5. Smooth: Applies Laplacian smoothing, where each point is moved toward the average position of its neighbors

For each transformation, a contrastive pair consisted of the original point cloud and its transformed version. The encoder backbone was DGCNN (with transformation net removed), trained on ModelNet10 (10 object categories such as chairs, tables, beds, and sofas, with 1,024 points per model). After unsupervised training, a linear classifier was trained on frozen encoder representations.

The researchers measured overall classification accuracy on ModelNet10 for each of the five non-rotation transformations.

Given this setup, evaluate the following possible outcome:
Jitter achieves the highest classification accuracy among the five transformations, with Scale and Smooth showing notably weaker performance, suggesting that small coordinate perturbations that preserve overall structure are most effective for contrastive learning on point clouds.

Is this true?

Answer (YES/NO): NO